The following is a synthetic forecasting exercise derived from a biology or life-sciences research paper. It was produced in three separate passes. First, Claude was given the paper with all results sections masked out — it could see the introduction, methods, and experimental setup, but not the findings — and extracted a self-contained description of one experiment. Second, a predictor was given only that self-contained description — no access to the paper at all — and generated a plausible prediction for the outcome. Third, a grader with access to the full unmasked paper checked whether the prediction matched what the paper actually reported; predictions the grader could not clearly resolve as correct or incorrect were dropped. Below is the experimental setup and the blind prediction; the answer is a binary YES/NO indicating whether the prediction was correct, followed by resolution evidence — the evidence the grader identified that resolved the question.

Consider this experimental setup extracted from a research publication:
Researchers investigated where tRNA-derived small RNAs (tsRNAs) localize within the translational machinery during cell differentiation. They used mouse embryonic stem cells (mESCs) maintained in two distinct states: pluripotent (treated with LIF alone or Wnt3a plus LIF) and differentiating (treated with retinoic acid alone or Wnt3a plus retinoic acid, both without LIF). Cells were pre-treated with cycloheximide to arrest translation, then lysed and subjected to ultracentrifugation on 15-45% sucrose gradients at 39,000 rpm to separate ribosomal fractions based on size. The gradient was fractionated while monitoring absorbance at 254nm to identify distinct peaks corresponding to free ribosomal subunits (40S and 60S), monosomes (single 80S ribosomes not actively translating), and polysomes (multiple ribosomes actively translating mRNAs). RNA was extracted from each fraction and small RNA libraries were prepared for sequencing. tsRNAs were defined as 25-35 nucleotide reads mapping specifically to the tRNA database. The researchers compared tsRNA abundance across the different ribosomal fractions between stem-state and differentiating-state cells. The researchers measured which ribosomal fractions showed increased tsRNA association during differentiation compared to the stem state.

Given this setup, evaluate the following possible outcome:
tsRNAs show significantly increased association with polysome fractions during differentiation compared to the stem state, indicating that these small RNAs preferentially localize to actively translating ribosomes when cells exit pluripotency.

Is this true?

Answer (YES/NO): NO